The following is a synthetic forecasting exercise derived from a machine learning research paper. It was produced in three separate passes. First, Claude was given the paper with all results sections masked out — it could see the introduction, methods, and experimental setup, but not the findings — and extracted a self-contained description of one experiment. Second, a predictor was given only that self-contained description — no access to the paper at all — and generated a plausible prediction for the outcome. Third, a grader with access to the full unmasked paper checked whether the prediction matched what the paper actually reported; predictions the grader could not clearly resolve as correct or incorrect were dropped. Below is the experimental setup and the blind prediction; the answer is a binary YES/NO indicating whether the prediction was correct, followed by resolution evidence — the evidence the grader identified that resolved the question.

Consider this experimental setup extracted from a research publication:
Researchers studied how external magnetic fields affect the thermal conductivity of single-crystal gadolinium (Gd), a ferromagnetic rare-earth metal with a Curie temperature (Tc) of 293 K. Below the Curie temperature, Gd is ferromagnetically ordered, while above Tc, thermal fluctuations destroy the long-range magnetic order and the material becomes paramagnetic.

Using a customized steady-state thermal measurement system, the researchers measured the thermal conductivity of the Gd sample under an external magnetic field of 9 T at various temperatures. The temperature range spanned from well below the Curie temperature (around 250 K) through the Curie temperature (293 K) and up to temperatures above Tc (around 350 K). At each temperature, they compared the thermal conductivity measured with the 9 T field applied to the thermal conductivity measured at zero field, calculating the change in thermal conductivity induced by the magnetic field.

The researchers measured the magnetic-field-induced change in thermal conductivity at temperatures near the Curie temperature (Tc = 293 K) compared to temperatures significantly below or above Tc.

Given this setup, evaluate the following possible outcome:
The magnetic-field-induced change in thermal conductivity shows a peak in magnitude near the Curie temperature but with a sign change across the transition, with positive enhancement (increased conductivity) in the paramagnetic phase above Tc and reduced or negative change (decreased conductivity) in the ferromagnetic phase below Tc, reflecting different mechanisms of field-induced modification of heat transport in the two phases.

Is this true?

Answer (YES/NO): NO